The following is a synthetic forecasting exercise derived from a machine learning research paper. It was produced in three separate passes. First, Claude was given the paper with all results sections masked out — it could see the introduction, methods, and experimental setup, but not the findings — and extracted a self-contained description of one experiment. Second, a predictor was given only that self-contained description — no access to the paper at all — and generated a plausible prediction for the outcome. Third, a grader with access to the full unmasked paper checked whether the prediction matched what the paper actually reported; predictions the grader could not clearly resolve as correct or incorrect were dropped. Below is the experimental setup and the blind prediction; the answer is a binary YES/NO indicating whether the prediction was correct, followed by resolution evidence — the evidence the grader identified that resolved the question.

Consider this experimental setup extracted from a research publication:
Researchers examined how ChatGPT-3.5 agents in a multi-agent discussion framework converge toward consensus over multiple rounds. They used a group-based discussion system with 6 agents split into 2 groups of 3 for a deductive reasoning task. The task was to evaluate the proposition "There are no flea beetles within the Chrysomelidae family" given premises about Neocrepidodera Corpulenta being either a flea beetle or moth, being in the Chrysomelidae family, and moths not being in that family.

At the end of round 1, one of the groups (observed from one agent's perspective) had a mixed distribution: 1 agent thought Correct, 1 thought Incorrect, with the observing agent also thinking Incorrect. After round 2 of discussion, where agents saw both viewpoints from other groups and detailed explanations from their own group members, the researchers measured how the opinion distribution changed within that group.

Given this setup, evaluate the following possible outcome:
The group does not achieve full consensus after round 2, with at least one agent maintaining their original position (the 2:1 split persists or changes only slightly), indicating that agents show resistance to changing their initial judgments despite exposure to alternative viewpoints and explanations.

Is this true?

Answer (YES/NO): NO